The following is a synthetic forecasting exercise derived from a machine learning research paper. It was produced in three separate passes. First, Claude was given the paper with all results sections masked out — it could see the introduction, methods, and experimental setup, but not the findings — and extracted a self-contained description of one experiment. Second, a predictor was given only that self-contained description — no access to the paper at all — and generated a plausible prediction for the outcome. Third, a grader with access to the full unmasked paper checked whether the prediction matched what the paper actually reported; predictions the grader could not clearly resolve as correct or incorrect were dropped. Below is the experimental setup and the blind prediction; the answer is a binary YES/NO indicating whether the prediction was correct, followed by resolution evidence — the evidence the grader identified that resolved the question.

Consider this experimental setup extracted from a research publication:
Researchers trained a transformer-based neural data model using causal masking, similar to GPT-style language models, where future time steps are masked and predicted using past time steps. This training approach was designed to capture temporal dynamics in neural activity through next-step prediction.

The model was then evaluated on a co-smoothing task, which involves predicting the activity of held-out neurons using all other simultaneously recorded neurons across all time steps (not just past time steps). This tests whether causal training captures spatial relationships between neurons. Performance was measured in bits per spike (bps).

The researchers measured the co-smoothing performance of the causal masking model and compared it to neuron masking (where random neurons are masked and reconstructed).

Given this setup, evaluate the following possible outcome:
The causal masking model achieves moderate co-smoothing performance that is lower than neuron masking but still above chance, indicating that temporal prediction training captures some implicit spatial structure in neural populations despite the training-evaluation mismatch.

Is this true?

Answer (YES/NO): NO